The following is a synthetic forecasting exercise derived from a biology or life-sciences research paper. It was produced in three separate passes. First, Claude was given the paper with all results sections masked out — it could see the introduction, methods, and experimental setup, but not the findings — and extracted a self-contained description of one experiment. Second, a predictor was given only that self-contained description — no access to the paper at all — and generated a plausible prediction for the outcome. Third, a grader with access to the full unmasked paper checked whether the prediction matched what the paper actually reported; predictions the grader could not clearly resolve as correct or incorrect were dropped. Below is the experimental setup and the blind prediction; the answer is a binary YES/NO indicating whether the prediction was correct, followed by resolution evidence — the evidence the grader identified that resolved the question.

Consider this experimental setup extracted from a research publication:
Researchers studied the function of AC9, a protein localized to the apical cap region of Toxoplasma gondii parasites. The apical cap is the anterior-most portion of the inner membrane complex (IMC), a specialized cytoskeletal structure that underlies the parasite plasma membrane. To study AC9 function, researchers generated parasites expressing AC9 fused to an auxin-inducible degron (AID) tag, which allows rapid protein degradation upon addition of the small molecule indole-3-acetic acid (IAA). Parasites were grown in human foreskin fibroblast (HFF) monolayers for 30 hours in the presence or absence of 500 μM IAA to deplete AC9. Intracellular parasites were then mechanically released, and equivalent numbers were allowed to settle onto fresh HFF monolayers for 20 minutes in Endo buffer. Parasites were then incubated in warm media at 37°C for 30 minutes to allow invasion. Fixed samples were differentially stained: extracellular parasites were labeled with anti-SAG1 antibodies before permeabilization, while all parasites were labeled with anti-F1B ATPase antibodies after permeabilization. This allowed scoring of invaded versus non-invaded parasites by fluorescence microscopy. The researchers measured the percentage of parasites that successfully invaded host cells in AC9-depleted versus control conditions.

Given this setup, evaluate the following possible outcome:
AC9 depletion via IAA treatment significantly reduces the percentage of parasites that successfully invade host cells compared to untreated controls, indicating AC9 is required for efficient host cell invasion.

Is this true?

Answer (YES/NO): YES